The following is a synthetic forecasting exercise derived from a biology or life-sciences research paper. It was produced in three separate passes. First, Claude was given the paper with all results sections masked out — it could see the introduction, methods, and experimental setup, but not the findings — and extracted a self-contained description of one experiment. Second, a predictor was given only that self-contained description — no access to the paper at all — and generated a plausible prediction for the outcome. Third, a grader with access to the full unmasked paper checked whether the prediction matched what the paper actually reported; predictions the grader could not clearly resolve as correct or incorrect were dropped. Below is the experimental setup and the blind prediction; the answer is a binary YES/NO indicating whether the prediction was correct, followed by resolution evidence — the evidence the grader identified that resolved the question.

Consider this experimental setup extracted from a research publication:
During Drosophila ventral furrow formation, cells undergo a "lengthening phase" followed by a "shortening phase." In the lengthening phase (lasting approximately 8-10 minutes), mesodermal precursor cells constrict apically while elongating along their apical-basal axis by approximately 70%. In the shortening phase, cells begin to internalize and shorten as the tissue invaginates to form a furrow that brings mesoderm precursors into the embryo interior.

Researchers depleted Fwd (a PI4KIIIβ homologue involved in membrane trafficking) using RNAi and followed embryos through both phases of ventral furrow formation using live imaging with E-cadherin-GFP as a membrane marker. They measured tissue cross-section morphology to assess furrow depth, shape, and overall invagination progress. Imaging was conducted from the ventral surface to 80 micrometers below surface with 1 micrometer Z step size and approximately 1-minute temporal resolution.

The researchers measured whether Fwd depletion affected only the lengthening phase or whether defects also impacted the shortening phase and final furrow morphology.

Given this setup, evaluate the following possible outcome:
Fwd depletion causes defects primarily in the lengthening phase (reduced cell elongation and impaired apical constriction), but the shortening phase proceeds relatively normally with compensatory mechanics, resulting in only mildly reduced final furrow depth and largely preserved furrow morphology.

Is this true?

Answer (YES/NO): NO